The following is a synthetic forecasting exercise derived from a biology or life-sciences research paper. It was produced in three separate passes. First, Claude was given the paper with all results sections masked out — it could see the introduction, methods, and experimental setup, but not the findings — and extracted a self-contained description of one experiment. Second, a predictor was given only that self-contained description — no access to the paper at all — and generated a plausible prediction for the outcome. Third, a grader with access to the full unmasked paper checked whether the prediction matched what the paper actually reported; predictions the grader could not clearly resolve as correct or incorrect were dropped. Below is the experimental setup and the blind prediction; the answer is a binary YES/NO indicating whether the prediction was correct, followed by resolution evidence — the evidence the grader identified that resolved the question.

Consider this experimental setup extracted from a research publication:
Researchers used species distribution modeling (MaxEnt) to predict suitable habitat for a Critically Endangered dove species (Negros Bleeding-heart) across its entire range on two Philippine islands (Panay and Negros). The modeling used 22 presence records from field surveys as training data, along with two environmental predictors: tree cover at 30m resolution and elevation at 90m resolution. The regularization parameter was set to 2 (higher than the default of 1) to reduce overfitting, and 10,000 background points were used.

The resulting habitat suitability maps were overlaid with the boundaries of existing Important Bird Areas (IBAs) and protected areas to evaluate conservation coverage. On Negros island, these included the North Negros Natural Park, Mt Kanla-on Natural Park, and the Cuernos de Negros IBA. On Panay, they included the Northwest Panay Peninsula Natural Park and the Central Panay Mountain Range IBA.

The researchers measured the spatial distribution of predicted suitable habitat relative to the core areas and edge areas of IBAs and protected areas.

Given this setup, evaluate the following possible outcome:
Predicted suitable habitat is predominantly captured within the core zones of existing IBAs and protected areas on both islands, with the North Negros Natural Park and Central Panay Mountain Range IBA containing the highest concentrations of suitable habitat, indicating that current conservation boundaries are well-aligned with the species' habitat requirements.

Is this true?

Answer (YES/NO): NO